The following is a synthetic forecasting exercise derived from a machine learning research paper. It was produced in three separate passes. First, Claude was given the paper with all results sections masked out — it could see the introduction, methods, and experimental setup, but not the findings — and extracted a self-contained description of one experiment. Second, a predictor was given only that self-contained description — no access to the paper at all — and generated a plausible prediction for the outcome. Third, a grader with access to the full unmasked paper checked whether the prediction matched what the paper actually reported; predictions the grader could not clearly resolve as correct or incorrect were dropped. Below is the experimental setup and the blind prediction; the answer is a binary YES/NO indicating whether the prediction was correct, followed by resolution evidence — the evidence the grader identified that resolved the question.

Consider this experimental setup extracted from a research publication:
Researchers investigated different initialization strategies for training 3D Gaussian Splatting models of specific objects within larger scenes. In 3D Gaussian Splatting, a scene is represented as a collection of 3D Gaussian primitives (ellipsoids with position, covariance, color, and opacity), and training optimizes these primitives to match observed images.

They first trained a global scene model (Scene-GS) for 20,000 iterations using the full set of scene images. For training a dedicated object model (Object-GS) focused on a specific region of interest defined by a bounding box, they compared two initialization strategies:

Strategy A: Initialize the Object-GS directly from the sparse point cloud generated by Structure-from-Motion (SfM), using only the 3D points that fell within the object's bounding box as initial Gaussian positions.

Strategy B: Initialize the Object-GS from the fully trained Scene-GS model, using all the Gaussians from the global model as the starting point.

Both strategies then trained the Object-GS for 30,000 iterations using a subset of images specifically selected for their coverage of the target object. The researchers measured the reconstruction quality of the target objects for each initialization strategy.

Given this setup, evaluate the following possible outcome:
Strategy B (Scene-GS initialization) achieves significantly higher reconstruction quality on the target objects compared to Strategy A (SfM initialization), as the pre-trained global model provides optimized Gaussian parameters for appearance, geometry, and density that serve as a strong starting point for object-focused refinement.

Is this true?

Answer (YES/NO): NO